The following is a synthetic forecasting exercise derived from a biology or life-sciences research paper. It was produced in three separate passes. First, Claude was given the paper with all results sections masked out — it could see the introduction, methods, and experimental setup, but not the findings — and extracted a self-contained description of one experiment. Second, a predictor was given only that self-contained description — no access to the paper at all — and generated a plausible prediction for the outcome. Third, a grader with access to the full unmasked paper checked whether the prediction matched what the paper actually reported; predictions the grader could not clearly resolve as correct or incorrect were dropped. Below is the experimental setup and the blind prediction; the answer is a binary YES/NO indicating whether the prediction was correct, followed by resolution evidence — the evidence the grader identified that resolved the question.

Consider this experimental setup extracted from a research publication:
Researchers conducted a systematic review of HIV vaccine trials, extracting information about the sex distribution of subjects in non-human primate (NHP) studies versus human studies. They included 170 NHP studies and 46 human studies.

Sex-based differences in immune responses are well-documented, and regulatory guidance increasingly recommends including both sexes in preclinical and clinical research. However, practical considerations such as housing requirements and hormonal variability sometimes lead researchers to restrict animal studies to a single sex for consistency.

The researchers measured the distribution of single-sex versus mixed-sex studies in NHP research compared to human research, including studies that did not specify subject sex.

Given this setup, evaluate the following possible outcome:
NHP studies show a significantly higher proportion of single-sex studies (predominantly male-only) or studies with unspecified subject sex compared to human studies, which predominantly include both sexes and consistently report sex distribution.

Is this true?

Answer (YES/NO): NO